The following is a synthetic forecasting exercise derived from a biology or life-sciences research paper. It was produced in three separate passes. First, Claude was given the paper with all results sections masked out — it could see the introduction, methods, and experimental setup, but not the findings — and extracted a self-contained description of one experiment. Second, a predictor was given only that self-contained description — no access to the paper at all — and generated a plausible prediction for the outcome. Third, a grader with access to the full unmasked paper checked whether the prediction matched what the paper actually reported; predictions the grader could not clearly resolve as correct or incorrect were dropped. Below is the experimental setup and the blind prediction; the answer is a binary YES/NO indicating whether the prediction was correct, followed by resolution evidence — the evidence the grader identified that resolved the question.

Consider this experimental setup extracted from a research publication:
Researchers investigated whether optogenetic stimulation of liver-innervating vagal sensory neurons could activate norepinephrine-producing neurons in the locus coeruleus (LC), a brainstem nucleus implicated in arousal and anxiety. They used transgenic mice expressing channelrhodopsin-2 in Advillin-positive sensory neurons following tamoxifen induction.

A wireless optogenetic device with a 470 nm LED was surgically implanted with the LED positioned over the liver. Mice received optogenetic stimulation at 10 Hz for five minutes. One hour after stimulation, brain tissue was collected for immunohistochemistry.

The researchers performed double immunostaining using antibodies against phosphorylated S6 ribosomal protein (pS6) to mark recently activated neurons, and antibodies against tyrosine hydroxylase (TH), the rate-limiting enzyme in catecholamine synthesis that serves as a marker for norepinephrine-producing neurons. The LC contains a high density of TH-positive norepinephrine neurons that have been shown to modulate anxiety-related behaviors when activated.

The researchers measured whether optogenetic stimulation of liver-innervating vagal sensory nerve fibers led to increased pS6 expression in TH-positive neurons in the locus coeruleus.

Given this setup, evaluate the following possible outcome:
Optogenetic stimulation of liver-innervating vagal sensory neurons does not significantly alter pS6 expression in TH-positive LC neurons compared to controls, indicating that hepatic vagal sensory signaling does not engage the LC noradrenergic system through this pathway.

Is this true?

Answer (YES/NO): NO